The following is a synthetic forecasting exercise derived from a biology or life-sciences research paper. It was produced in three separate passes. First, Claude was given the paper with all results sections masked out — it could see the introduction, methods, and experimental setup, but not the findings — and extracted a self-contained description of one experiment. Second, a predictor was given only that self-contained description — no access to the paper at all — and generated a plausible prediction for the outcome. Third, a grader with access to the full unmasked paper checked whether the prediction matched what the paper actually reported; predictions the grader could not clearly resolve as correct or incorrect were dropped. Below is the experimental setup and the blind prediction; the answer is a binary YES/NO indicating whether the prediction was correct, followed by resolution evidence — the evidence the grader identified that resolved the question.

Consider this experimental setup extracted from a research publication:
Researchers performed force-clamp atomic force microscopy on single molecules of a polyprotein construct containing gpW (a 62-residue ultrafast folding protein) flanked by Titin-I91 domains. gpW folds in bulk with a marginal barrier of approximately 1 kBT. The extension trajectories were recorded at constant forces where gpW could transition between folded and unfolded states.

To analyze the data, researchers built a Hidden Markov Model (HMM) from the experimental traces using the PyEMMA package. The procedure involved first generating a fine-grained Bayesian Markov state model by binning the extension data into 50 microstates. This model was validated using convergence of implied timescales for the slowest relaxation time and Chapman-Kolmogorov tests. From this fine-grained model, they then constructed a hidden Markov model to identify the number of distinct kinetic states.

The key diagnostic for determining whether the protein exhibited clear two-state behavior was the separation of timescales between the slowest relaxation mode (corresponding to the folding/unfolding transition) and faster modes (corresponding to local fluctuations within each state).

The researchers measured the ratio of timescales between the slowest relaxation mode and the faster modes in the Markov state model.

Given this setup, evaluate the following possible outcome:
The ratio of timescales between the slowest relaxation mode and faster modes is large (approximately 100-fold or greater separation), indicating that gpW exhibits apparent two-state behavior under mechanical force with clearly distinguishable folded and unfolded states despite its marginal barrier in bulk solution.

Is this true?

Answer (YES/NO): NO